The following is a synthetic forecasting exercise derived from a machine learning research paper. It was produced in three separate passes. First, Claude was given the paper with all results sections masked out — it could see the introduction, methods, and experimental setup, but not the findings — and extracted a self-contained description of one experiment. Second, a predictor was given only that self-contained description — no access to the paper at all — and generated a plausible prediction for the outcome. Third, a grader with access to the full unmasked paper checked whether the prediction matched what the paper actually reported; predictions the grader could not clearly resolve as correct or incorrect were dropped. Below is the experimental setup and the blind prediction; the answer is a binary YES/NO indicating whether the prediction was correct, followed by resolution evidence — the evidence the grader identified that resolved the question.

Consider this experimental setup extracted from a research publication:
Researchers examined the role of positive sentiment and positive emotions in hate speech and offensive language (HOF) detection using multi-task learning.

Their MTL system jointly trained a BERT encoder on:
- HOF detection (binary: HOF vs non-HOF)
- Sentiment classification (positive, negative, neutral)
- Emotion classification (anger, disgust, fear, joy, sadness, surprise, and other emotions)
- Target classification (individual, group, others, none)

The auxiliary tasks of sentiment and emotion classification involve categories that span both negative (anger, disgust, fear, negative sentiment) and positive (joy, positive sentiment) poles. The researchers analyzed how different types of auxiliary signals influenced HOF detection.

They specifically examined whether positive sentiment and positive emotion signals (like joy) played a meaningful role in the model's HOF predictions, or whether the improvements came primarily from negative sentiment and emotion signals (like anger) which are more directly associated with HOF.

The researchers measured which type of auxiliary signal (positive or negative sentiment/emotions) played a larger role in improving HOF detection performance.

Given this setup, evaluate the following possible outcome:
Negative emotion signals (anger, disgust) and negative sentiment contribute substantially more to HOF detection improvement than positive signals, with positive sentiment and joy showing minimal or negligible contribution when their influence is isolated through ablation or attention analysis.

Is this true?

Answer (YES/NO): NO